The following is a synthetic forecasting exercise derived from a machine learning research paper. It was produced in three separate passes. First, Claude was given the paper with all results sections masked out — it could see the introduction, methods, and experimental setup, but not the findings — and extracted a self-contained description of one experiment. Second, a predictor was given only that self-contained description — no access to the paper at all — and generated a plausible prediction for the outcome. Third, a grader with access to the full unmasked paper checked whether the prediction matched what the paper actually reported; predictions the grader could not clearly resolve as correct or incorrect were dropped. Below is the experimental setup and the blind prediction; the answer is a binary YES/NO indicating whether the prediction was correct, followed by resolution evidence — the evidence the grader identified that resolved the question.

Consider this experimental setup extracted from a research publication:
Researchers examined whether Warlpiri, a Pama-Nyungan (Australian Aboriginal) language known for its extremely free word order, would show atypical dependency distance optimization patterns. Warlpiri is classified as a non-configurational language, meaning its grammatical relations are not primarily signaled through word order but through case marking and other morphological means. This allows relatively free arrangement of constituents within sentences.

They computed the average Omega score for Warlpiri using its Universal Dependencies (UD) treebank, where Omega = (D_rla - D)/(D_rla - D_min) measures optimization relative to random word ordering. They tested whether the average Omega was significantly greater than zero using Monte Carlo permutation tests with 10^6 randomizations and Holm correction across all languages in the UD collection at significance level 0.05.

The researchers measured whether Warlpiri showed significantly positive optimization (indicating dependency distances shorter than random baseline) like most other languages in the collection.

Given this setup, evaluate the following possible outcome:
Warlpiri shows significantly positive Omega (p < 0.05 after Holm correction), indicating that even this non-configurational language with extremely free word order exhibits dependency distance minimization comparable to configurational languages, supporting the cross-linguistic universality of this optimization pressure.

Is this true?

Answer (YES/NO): NO